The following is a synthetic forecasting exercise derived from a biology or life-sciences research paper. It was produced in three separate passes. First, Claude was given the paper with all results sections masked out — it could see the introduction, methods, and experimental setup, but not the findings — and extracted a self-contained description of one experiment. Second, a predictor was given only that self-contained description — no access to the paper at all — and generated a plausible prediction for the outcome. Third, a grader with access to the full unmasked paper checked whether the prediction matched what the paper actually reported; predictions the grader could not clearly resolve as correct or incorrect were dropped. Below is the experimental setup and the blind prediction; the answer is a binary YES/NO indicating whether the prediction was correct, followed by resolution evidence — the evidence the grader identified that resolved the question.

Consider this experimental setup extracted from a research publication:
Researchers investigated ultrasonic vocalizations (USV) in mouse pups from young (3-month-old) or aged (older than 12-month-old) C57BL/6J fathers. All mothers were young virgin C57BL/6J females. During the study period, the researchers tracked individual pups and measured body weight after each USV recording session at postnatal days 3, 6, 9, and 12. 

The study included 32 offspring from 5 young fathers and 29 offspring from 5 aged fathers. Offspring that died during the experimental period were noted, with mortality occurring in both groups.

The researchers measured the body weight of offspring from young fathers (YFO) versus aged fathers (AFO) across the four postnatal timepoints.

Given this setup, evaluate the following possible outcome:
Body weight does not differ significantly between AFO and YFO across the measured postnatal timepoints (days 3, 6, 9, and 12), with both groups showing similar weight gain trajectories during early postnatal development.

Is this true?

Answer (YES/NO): NO